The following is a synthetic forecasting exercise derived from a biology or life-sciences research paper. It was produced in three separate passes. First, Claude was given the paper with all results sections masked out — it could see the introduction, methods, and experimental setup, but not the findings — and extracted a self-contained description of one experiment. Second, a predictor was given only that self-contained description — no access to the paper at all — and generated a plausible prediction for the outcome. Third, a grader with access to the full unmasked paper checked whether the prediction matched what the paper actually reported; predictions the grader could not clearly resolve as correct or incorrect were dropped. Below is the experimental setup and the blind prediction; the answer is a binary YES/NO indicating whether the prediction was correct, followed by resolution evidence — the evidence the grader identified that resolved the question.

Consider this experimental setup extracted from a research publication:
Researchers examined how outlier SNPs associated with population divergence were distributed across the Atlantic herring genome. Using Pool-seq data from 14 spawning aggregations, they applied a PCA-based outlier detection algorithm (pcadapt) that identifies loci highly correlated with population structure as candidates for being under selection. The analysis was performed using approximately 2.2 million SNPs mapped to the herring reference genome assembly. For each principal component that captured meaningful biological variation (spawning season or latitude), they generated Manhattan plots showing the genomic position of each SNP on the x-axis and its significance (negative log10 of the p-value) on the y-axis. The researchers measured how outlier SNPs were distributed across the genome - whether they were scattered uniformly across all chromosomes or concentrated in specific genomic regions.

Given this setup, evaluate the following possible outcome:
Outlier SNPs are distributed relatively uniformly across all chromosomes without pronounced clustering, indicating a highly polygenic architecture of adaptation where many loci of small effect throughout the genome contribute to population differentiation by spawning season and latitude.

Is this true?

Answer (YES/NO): NO